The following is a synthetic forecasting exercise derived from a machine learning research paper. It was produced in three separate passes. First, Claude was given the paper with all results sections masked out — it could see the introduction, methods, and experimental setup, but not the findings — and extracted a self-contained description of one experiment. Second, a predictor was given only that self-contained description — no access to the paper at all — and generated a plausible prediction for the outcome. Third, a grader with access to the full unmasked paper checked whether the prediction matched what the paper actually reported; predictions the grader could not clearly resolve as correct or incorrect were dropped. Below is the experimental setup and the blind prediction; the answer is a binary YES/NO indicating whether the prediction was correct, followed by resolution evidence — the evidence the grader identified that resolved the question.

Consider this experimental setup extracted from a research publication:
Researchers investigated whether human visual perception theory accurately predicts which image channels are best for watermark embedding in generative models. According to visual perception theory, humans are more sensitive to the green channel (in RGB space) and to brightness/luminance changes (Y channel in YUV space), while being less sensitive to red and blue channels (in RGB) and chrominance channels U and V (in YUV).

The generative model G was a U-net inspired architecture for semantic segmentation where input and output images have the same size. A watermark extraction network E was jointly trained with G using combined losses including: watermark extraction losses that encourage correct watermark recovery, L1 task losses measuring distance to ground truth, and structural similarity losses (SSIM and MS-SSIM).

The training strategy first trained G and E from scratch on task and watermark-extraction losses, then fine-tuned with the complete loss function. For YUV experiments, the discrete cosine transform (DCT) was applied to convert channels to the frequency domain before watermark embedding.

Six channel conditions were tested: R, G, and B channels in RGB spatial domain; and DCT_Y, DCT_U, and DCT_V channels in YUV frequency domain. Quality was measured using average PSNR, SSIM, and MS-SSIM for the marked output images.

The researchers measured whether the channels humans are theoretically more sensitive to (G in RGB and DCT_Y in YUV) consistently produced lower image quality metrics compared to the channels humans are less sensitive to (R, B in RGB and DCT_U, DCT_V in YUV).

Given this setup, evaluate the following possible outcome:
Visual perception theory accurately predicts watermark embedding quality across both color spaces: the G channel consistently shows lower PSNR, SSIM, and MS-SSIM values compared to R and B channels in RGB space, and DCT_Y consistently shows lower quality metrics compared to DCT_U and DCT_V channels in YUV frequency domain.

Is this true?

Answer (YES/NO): YES